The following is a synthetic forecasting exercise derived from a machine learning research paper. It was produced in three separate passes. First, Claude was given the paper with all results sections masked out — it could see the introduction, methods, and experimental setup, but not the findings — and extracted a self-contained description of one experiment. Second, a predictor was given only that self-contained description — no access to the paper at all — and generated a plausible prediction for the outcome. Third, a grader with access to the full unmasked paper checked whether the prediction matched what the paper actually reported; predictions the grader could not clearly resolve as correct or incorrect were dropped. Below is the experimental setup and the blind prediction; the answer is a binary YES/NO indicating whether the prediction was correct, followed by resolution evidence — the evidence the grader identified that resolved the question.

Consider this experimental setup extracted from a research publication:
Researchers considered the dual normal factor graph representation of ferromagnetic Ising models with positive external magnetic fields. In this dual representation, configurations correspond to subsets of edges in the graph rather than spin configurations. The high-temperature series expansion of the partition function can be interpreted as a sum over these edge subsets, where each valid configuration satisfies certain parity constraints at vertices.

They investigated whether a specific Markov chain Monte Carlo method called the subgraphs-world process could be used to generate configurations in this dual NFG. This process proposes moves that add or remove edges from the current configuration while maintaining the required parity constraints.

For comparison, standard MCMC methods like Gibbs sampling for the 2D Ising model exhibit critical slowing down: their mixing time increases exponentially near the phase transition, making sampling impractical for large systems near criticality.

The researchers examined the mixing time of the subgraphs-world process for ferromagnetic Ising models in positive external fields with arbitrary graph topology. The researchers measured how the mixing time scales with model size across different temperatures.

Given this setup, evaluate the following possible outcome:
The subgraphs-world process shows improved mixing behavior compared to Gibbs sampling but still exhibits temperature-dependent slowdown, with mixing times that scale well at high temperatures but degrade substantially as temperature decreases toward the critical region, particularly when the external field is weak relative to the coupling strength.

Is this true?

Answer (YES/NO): NO